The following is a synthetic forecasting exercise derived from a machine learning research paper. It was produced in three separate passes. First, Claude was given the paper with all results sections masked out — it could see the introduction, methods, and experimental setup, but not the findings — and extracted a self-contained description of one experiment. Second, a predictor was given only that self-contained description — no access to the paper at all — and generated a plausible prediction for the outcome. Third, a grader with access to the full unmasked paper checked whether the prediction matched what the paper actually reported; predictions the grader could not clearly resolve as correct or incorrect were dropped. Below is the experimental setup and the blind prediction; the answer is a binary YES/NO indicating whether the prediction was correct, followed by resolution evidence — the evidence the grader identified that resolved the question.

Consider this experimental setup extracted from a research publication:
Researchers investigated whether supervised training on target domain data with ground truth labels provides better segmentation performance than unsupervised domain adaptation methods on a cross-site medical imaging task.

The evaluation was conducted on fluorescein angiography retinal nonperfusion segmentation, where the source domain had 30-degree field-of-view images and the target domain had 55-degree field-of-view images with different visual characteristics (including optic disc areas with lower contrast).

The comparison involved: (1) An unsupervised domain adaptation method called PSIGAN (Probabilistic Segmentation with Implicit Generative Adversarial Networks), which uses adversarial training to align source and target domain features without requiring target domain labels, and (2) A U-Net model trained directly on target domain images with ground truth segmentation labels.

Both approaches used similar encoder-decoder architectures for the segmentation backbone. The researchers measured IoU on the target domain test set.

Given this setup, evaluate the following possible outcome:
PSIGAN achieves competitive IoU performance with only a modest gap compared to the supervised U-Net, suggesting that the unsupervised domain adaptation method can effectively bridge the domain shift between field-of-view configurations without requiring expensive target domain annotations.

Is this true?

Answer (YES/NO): NO